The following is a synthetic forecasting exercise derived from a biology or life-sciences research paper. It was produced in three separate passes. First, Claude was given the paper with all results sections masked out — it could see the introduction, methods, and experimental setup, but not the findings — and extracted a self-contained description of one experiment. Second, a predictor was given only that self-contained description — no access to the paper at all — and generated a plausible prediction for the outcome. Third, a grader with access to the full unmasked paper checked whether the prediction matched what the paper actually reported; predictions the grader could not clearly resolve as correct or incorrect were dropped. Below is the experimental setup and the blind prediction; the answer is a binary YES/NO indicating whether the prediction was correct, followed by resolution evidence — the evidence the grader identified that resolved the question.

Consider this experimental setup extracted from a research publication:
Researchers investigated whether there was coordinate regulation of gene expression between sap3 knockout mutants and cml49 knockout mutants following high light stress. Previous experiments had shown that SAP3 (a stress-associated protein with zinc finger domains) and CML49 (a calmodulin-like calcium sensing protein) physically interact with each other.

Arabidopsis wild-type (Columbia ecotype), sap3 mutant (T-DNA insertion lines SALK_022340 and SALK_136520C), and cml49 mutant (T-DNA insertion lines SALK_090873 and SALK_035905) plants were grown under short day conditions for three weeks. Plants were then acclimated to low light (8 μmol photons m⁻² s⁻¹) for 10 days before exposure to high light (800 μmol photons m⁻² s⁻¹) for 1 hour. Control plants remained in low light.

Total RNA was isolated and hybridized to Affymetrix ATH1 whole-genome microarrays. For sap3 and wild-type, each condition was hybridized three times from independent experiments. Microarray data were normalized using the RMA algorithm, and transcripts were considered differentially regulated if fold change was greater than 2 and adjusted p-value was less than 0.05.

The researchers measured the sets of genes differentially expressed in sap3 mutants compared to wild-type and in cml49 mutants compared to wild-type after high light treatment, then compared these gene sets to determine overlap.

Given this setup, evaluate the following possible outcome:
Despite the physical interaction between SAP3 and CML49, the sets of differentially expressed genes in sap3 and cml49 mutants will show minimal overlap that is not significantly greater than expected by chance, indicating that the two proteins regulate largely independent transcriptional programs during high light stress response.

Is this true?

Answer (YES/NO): NO